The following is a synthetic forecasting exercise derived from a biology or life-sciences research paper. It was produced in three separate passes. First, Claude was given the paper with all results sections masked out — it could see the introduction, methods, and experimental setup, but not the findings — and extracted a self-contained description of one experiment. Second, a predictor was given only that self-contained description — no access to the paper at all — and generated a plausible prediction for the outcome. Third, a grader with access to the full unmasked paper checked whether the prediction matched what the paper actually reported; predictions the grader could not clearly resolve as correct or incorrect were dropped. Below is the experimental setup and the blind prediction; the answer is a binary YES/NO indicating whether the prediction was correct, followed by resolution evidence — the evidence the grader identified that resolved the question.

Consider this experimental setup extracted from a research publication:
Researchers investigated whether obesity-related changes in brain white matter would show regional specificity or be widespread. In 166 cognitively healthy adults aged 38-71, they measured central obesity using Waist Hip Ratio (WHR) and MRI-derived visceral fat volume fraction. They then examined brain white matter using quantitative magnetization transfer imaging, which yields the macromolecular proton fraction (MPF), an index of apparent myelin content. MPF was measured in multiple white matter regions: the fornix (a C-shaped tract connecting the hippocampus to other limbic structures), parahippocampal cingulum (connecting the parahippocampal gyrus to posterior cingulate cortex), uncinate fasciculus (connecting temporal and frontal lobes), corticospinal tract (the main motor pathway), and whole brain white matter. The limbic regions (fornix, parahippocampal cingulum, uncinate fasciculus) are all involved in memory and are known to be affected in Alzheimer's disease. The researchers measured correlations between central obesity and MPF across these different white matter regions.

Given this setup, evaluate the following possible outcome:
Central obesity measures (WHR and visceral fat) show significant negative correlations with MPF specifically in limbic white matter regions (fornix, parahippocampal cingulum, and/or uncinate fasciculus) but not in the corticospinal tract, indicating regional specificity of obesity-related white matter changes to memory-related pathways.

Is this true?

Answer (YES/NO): NO